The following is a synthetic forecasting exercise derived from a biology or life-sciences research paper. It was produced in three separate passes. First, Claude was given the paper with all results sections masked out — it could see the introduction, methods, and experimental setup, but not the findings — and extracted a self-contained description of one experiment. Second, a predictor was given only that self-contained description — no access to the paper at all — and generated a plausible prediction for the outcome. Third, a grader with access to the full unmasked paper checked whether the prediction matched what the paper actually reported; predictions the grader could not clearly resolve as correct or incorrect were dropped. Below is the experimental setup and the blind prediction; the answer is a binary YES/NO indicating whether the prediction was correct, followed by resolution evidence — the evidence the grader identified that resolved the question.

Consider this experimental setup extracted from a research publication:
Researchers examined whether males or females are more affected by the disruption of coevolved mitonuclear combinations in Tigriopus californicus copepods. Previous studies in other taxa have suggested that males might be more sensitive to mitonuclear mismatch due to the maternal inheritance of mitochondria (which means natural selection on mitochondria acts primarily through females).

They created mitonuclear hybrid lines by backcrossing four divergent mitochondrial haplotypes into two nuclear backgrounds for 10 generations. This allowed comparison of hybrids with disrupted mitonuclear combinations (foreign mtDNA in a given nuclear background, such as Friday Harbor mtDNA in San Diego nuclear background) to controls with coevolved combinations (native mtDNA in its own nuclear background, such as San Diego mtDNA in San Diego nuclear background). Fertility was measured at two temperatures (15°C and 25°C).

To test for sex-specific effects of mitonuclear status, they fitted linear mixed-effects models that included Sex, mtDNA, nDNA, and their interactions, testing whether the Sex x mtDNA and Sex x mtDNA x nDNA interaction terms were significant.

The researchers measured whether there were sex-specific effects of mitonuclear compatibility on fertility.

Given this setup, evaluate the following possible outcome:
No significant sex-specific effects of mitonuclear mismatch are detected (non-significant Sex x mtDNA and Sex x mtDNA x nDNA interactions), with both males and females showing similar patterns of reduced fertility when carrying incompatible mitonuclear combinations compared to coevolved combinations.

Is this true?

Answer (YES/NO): NO